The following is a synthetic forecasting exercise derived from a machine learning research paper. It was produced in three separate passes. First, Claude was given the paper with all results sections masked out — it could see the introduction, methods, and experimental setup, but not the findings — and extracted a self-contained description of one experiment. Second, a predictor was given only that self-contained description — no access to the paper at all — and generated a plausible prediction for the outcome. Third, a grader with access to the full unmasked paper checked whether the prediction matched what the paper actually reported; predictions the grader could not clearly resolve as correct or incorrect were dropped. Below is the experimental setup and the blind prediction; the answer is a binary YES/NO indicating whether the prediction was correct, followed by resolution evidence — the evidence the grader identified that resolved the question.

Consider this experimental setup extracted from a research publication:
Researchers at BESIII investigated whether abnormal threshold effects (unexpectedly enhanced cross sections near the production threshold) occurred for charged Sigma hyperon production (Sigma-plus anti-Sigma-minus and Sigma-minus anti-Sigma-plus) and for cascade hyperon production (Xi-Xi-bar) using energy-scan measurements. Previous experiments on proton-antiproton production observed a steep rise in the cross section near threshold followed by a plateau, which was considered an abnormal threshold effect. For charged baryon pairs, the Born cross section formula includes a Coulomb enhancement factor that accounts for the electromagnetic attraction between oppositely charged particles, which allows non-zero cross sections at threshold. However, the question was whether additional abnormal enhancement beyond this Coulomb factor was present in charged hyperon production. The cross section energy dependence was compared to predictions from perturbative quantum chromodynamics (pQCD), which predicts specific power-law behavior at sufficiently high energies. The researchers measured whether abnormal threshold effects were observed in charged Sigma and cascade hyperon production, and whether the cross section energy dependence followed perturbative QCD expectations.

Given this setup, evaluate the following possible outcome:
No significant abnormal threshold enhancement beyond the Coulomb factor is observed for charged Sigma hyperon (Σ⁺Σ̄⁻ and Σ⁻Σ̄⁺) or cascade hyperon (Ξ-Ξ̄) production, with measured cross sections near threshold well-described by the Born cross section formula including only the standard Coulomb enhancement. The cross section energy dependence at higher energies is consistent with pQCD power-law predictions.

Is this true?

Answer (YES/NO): YES